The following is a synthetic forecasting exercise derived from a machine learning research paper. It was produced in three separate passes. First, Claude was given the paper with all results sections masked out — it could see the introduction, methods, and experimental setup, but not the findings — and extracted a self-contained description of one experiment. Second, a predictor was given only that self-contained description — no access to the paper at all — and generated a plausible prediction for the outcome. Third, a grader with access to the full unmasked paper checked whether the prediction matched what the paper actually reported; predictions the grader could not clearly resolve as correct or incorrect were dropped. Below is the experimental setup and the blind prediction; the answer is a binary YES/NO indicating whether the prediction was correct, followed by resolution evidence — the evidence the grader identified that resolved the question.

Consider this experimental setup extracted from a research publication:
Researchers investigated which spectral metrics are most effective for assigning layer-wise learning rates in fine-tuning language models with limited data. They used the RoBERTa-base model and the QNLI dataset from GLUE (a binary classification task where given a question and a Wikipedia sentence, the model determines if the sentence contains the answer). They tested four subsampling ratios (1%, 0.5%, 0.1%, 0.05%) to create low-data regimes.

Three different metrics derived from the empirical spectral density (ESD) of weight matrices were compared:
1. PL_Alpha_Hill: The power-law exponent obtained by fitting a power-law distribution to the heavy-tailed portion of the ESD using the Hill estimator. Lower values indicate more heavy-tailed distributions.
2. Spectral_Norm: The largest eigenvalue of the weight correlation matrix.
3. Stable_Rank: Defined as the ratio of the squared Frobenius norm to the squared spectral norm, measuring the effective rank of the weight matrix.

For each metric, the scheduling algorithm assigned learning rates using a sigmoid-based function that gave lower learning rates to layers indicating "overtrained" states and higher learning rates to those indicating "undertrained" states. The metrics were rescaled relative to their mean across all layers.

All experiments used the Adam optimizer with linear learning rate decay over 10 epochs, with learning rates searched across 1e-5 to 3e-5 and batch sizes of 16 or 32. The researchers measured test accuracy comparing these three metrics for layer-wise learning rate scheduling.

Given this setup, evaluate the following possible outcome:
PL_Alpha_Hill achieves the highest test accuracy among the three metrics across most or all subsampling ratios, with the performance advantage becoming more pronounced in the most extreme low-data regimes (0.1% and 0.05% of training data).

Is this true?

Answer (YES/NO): YES